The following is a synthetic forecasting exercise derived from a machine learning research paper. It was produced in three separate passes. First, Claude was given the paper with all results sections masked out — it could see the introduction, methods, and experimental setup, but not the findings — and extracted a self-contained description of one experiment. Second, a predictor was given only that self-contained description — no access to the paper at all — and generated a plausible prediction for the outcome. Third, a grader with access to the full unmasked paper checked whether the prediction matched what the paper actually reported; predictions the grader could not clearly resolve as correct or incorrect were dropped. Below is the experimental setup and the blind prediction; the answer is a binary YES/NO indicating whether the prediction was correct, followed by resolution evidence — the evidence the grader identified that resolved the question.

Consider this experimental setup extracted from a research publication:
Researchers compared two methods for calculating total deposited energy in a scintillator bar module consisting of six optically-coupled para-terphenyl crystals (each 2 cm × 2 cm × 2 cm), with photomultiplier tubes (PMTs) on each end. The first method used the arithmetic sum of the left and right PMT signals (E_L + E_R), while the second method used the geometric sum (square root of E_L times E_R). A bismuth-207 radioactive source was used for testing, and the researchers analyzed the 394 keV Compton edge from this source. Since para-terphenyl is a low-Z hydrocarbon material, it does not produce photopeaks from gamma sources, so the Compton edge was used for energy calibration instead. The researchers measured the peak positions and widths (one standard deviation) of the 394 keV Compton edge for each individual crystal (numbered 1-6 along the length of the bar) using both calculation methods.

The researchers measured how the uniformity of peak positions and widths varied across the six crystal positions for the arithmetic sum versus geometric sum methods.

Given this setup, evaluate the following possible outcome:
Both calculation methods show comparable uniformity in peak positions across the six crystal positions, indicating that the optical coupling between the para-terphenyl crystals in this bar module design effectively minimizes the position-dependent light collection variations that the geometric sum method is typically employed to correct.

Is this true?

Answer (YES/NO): NO